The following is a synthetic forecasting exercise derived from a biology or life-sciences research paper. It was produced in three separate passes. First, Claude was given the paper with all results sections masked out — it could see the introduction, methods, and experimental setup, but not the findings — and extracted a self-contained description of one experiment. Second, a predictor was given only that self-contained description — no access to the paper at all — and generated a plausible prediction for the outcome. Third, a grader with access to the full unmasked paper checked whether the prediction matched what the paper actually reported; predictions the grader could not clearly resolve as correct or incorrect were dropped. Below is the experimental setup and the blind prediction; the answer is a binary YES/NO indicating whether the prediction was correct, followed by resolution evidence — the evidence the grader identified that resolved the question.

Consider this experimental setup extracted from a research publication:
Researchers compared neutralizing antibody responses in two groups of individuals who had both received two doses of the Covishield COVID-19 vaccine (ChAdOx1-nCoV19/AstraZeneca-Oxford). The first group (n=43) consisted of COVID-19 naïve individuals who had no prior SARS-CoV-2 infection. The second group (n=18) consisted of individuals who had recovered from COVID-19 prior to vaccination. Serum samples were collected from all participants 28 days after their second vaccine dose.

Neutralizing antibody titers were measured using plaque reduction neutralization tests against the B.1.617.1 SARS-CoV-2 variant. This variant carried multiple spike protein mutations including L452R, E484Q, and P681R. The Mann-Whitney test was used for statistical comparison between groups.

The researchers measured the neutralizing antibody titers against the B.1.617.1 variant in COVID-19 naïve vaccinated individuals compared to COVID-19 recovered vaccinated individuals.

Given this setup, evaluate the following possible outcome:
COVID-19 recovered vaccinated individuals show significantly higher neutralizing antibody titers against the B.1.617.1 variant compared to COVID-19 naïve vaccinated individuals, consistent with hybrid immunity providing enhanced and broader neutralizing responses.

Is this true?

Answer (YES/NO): YES